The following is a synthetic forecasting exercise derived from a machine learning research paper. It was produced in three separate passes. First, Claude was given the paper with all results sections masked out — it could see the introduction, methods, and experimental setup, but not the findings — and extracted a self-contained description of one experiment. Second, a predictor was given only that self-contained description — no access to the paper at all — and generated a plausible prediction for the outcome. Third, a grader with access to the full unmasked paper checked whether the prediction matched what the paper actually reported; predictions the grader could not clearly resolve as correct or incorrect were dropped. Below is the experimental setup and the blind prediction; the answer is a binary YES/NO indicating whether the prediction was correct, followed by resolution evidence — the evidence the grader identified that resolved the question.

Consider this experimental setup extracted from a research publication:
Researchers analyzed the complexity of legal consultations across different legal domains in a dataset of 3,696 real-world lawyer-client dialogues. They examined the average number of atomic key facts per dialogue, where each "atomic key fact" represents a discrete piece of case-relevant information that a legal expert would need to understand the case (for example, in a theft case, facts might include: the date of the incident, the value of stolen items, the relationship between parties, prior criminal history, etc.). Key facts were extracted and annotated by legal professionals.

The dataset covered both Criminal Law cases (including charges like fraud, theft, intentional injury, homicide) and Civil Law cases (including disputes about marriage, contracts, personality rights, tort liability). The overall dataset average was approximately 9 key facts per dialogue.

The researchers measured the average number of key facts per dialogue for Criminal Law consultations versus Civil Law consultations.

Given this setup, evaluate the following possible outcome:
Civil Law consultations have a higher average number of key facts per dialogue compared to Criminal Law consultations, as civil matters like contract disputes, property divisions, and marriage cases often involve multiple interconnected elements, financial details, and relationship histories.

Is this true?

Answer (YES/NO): NO